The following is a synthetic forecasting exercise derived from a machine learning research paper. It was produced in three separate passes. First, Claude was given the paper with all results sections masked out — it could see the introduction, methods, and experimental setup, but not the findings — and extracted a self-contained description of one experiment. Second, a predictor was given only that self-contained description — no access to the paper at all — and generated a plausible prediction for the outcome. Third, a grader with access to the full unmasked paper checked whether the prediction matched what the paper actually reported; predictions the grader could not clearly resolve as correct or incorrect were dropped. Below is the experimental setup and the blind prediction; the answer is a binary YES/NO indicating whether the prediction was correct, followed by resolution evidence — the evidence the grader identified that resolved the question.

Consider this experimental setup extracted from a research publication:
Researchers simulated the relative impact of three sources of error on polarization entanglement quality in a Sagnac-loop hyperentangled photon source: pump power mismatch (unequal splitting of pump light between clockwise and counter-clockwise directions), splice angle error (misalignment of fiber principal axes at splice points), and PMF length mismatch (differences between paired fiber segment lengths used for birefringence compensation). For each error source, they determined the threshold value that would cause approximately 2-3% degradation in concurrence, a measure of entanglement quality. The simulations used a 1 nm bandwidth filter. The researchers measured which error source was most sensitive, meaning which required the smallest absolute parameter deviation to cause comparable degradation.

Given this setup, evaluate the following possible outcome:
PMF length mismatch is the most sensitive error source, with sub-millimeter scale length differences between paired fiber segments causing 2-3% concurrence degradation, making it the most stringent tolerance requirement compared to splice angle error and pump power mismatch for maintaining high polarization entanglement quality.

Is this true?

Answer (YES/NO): NO